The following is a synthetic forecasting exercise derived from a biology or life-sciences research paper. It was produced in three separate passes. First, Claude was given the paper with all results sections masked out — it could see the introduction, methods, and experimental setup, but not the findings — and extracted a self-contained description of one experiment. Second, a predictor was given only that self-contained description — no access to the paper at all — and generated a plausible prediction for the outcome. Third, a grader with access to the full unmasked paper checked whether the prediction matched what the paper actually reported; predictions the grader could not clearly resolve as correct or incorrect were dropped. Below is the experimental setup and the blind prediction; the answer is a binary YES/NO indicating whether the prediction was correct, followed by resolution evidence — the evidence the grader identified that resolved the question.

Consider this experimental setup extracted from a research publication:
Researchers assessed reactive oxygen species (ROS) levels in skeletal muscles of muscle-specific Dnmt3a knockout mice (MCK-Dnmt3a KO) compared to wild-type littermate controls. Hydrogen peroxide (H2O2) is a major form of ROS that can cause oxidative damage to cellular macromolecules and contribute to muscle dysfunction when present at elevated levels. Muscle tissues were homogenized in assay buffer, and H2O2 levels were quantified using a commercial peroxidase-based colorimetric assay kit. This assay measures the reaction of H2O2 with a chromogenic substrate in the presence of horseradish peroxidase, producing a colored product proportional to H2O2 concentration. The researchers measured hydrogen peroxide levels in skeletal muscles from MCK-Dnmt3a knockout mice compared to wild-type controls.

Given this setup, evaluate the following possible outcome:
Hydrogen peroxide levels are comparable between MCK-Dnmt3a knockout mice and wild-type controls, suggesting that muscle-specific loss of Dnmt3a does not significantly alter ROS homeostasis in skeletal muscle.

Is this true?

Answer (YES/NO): NO